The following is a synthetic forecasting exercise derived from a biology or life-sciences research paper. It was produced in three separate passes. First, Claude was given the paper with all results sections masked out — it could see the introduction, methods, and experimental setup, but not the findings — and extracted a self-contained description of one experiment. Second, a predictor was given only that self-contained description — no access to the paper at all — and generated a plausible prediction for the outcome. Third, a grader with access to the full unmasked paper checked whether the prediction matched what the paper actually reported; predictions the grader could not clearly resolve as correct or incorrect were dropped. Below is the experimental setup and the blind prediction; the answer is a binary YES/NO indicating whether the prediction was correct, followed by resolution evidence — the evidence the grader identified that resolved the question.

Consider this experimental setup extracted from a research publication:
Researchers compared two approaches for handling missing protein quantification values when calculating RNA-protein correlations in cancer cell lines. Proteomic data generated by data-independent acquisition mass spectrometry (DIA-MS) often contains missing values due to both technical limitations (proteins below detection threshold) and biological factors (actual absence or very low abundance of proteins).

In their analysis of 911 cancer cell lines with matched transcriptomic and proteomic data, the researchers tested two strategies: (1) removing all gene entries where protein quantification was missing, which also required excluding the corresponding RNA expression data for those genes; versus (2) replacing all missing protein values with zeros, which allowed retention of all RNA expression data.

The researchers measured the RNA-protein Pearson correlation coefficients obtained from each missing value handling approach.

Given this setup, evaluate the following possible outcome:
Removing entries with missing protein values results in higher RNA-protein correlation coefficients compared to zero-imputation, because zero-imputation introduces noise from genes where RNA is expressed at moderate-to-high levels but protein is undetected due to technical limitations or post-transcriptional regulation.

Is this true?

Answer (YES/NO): NO